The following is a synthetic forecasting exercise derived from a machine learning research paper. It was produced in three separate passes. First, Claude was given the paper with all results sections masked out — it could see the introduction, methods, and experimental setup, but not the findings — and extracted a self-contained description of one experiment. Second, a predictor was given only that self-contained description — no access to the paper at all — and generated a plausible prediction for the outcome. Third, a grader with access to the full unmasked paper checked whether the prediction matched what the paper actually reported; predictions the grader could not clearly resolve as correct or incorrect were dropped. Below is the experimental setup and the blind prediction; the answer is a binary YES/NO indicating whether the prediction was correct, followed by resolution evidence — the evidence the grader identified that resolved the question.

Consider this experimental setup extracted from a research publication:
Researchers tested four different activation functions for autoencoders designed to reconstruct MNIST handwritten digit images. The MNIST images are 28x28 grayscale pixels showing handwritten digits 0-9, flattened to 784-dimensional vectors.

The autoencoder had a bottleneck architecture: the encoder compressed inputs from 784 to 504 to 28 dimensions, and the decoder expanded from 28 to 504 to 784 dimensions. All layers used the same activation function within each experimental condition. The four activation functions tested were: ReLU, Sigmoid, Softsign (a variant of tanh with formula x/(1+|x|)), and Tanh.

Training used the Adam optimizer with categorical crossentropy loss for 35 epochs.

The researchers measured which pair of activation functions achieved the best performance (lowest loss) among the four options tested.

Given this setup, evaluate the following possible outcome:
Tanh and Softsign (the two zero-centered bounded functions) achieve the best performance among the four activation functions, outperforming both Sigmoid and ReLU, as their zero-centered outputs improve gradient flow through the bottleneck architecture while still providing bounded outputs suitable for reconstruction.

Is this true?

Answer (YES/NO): NO